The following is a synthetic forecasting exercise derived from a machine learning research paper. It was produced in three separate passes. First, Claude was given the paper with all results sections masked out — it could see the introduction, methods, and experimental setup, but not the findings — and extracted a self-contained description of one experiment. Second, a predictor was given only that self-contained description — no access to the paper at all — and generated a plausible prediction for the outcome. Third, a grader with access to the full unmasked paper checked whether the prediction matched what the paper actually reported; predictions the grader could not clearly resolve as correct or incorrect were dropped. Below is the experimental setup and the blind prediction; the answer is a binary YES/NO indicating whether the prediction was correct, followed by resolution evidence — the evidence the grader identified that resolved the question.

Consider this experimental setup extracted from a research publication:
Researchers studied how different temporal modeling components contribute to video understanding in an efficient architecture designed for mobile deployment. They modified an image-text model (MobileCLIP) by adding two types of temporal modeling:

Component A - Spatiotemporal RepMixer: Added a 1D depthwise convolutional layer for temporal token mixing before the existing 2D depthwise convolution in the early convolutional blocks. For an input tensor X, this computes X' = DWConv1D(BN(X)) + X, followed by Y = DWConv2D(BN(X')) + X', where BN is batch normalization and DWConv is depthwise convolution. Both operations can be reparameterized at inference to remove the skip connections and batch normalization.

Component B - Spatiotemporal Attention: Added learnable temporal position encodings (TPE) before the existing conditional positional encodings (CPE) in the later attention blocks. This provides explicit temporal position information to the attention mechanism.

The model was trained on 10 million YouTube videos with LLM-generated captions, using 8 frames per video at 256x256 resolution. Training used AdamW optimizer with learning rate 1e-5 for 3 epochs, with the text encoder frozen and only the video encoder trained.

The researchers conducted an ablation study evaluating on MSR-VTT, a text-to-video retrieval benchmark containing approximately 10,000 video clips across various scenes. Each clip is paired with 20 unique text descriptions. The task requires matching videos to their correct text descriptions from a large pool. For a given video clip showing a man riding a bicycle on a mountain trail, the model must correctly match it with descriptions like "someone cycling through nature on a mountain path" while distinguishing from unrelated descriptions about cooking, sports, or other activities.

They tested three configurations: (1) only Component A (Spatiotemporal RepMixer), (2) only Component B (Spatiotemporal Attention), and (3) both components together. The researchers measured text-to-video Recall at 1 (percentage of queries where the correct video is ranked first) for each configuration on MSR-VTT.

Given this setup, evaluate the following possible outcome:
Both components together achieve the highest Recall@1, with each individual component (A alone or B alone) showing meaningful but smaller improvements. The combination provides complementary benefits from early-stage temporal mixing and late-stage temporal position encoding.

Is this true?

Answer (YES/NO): YES